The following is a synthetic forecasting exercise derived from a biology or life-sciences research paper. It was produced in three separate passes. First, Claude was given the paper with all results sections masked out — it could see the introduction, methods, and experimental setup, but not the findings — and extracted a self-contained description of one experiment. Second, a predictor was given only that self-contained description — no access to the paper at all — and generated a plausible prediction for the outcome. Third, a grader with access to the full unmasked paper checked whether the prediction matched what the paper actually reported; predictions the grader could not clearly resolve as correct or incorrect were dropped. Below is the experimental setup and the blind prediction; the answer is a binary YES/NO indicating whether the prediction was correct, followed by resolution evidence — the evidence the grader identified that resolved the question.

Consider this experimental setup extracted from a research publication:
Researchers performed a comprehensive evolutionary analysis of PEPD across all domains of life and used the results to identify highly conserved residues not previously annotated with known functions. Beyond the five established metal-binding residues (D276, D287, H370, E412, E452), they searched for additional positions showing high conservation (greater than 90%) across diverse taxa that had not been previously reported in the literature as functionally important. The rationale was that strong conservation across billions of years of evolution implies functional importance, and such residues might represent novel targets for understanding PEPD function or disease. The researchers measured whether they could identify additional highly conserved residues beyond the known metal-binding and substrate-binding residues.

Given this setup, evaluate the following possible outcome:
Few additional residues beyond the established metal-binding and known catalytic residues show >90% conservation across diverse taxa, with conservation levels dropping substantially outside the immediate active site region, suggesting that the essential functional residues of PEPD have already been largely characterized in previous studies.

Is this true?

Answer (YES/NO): NO